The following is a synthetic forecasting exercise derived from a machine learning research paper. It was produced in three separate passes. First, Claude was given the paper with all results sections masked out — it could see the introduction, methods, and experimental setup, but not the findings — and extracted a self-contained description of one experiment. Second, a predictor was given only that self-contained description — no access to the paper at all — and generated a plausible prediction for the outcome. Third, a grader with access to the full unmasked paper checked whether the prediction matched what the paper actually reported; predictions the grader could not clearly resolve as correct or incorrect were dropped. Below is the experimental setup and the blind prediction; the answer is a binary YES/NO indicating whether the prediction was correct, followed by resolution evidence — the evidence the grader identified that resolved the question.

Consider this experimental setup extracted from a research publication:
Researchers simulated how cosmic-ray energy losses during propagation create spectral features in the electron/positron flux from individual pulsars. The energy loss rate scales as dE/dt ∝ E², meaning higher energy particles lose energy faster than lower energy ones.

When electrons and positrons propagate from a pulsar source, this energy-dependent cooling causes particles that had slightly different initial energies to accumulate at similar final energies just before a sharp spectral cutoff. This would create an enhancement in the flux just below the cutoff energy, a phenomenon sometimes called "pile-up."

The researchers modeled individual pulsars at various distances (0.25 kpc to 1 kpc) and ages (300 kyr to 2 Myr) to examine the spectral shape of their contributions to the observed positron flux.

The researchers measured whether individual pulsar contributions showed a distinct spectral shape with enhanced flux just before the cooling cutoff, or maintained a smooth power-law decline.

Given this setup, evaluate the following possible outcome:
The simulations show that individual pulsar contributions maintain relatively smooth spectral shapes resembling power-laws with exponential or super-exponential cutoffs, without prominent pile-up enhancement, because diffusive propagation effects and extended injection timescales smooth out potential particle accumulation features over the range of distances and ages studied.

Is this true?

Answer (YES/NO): NO